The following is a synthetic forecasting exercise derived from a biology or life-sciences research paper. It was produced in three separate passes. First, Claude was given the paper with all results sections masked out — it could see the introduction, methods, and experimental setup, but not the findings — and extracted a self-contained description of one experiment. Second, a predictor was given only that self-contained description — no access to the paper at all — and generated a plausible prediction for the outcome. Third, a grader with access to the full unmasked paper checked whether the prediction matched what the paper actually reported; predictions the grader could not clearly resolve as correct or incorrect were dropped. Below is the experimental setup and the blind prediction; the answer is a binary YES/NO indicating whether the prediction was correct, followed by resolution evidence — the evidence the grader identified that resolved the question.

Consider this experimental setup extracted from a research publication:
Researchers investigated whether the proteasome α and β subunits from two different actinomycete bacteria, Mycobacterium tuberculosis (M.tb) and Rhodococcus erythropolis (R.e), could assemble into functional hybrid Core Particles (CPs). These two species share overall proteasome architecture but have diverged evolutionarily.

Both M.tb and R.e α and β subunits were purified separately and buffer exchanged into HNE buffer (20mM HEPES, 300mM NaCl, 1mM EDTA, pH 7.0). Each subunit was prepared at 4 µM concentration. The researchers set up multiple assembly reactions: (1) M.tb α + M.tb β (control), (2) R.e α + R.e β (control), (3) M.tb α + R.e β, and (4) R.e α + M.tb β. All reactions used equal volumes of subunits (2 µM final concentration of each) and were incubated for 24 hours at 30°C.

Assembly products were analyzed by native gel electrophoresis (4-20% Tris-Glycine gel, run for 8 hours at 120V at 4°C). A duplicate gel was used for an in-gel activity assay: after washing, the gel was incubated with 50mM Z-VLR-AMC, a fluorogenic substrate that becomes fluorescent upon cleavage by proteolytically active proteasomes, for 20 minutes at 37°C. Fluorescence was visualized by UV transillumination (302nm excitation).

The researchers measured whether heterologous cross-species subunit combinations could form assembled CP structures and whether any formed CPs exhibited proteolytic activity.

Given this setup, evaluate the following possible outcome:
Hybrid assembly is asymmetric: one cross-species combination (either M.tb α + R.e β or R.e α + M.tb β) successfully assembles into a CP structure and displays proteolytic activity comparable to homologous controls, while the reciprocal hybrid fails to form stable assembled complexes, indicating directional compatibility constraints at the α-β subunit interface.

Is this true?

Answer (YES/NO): NO